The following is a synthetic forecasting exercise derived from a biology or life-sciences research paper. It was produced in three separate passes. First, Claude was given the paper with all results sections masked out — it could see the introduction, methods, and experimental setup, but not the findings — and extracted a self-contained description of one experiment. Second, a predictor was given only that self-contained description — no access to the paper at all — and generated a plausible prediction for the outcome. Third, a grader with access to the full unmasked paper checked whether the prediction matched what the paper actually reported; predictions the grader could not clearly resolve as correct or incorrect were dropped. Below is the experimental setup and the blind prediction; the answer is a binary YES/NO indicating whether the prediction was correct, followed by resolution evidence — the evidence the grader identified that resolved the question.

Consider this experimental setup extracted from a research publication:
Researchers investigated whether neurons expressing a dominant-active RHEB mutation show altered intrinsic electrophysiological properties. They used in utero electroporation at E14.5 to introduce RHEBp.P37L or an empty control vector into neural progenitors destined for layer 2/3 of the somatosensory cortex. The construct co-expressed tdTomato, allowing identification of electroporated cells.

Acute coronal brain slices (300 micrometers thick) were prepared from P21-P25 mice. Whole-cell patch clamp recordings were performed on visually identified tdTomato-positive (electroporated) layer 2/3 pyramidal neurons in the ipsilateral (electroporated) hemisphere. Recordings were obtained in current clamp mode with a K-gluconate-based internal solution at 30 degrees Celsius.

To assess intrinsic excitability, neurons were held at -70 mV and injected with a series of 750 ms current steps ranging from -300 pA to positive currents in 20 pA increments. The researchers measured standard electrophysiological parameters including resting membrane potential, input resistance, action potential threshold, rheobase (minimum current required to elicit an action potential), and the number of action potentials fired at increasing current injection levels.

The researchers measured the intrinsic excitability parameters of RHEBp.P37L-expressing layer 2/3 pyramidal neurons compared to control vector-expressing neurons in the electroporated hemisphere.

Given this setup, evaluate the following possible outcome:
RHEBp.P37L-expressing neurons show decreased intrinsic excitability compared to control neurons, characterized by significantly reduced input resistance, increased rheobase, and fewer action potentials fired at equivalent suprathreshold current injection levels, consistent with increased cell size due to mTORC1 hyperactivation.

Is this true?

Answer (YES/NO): YES